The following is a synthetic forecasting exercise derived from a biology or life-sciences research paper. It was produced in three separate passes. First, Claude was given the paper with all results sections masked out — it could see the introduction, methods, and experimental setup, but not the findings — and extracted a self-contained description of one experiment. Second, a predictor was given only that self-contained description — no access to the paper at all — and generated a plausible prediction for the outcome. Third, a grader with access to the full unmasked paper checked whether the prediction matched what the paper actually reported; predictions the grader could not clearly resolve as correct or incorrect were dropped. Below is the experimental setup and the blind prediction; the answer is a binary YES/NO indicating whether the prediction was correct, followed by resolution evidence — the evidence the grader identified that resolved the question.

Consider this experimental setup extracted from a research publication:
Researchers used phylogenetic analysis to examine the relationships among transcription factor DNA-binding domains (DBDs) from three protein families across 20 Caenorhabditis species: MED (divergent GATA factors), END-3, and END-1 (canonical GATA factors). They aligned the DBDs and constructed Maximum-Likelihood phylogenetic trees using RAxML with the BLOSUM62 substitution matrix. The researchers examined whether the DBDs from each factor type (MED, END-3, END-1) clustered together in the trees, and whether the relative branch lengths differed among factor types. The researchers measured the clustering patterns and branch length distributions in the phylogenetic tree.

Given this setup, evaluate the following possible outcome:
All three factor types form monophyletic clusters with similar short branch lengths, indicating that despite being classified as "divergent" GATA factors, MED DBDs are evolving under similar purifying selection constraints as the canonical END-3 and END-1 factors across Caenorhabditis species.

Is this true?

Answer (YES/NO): NO